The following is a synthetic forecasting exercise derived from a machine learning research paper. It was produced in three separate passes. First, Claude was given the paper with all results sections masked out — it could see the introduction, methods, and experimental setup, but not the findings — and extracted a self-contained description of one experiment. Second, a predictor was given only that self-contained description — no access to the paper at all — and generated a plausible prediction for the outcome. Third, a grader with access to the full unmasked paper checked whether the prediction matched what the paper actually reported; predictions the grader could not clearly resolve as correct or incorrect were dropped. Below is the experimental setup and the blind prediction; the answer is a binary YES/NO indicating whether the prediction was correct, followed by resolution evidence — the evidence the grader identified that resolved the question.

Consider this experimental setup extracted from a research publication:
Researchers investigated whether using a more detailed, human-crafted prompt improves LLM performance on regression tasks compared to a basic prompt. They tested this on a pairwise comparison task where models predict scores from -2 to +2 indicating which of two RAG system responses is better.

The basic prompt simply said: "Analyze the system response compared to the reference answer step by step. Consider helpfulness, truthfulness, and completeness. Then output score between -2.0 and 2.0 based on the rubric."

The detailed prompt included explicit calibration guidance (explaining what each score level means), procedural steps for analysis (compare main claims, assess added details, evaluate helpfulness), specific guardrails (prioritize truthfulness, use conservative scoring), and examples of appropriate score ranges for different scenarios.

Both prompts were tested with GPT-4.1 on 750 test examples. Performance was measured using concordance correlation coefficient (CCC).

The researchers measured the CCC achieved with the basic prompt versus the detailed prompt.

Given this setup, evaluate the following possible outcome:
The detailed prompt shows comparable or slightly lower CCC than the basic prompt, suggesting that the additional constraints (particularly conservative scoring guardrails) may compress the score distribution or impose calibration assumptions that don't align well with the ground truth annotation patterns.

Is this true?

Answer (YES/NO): YES